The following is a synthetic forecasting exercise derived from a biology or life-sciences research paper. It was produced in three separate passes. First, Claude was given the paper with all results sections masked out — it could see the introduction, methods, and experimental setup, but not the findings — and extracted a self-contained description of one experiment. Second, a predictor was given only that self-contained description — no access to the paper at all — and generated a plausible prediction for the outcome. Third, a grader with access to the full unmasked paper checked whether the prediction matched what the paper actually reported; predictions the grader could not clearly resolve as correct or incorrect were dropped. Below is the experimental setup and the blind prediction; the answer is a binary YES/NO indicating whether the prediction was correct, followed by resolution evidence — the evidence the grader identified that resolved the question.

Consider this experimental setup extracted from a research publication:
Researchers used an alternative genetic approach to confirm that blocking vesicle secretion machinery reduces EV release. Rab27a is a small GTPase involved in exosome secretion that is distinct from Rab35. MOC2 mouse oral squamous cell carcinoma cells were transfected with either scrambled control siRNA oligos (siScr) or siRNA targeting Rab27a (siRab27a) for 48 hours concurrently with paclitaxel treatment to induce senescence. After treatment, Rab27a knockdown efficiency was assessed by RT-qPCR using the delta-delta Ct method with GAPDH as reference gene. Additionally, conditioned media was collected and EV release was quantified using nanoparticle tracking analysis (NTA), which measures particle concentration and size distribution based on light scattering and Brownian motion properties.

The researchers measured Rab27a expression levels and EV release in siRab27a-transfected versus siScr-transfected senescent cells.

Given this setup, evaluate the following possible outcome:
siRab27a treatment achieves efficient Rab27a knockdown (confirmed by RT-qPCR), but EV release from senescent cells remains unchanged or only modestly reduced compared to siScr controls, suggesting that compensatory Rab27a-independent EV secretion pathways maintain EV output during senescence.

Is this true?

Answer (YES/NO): NO